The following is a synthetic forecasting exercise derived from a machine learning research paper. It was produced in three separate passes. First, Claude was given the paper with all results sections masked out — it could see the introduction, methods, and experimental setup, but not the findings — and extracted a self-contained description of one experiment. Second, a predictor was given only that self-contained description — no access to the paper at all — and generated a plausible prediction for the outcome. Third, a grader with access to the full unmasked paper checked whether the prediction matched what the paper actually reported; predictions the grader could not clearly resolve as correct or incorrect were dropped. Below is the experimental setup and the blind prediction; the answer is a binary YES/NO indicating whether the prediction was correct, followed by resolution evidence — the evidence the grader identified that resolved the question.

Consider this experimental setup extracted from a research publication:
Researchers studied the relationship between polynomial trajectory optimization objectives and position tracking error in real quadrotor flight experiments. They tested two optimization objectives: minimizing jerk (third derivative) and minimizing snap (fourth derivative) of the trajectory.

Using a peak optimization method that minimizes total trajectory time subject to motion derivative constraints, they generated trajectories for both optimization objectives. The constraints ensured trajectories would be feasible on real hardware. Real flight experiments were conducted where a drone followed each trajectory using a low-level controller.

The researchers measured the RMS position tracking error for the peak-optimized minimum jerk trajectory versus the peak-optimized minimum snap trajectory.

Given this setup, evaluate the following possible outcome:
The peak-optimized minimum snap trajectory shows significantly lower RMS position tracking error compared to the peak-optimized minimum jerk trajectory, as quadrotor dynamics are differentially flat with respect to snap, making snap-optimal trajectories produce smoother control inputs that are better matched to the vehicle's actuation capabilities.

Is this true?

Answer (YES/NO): NO